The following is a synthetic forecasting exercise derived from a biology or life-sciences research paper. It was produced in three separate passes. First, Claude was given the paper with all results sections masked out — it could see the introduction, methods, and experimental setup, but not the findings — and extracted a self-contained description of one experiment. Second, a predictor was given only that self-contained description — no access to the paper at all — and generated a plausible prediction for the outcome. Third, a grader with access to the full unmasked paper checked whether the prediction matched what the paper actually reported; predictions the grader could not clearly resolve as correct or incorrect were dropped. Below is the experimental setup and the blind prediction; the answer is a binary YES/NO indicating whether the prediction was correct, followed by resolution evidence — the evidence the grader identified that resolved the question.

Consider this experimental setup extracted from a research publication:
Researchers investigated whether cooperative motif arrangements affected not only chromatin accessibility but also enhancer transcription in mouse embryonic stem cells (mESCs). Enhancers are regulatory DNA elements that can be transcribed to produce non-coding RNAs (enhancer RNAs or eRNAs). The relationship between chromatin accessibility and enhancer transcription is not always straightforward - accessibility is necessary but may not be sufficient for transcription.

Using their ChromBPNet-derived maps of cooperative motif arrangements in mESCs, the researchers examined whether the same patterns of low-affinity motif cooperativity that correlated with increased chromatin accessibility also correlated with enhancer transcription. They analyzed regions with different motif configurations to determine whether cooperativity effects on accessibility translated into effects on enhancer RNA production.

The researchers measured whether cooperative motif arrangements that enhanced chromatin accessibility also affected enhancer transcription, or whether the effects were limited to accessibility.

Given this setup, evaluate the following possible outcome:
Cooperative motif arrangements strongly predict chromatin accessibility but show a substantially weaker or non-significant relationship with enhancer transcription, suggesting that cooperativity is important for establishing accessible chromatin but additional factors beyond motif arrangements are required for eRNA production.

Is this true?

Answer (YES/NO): NO